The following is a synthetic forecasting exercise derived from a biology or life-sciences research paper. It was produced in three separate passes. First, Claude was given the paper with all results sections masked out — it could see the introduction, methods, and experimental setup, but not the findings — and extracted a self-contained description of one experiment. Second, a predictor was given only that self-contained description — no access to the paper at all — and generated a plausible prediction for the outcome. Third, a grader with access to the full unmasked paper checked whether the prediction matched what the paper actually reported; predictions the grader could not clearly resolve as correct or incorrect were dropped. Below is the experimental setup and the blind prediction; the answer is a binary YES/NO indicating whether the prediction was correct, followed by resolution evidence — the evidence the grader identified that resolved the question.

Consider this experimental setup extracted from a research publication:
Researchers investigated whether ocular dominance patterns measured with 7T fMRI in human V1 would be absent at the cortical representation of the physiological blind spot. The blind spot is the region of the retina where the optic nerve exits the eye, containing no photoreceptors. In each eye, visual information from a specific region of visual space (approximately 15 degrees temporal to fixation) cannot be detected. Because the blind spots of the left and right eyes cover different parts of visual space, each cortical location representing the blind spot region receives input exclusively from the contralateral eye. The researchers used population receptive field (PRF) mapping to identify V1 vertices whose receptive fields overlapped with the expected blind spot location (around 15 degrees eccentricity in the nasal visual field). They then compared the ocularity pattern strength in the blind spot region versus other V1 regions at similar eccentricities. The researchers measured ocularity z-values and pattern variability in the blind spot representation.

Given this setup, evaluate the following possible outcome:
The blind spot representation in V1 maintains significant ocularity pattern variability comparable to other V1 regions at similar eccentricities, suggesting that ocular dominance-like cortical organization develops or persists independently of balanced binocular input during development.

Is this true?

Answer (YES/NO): NO